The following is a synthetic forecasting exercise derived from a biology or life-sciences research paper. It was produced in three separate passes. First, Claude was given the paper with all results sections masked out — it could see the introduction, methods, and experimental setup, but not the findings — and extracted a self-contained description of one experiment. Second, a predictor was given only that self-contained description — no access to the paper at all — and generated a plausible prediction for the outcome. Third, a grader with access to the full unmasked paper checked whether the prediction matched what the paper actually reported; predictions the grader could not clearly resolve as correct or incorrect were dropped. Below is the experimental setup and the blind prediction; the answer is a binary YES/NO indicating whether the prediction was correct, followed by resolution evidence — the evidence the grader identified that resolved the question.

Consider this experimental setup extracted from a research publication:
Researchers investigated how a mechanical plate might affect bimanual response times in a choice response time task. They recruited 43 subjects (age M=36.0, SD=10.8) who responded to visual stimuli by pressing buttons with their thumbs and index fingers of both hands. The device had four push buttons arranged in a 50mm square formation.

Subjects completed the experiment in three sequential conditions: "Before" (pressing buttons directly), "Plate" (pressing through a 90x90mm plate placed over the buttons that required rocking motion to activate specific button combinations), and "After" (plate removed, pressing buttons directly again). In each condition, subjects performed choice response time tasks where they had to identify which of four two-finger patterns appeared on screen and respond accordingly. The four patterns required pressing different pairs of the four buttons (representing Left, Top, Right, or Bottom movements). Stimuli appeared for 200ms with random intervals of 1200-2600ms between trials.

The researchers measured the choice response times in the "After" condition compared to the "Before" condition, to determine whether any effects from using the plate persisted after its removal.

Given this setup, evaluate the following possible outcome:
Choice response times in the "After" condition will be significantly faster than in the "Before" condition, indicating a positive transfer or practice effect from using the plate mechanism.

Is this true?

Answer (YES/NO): NO